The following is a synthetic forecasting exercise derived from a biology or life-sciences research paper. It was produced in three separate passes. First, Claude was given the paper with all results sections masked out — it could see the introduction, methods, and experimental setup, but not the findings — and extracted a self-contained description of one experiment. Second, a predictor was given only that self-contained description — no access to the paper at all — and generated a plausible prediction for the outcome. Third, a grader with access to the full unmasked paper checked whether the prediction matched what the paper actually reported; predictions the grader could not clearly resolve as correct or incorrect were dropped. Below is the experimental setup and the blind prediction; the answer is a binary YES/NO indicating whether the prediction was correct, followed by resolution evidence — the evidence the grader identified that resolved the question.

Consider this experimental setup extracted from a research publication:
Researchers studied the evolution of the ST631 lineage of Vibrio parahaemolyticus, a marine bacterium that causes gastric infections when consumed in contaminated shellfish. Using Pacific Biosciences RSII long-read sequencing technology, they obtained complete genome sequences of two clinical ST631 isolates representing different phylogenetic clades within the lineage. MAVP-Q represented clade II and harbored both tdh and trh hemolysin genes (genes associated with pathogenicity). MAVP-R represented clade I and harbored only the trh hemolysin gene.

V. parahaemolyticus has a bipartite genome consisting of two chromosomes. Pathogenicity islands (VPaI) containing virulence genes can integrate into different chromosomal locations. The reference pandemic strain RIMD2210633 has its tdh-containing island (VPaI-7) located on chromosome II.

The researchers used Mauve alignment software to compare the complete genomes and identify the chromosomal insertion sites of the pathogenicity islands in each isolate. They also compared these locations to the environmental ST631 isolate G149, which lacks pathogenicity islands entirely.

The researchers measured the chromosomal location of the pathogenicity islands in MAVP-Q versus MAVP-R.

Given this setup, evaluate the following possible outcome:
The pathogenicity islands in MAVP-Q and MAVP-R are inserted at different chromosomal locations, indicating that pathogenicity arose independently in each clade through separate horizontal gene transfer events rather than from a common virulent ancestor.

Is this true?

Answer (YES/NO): YES